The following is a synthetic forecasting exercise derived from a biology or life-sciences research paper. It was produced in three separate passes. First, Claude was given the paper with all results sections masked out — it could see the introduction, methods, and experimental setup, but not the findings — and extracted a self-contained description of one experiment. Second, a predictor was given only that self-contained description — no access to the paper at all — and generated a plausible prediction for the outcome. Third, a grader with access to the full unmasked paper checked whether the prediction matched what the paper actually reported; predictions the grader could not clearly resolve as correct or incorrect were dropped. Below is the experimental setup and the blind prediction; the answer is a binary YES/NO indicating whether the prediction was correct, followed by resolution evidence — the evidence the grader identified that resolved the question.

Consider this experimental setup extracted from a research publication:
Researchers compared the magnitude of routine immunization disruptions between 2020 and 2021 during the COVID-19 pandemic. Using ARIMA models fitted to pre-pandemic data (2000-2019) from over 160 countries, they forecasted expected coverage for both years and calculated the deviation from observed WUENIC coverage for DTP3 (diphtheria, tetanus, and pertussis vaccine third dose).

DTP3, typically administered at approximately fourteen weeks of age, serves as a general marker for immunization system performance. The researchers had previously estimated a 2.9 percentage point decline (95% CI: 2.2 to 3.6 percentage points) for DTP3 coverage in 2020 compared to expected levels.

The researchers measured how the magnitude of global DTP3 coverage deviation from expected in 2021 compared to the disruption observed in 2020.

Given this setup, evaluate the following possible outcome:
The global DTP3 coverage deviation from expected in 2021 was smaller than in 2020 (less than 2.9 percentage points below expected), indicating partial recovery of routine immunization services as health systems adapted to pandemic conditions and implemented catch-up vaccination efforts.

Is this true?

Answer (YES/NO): NO